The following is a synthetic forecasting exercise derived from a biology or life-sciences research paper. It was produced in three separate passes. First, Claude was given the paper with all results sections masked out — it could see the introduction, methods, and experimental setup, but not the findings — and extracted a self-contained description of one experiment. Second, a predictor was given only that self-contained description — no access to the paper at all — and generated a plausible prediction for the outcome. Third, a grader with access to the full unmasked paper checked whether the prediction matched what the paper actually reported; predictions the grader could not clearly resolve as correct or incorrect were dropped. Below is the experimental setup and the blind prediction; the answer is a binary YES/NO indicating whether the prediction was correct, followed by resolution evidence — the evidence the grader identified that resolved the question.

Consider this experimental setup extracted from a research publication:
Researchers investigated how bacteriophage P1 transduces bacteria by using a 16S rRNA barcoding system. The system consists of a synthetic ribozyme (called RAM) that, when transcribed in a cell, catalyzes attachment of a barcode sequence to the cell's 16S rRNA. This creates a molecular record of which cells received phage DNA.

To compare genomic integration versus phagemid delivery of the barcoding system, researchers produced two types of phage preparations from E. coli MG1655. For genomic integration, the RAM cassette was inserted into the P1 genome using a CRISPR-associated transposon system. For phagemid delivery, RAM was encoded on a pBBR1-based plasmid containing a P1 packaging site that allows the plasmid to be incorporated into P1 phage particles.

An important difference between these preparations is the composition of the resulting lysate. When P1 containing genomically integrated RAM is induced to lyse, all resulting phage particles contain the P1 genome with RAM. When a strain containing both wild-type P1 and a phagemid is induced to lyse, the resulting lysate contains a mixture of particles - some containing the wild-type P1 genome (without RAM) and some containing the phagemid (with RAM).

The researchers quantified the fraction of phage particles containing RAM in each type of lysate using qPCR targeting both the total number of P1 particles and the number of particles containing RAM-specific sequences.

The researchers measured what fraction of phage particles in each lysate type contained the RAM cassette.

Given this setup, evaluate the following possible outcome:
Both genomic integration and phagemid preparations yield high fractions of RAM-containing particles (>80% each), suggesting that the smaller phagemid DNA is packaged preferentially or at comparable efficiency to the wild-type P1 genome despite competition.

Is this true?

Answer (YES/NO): NO